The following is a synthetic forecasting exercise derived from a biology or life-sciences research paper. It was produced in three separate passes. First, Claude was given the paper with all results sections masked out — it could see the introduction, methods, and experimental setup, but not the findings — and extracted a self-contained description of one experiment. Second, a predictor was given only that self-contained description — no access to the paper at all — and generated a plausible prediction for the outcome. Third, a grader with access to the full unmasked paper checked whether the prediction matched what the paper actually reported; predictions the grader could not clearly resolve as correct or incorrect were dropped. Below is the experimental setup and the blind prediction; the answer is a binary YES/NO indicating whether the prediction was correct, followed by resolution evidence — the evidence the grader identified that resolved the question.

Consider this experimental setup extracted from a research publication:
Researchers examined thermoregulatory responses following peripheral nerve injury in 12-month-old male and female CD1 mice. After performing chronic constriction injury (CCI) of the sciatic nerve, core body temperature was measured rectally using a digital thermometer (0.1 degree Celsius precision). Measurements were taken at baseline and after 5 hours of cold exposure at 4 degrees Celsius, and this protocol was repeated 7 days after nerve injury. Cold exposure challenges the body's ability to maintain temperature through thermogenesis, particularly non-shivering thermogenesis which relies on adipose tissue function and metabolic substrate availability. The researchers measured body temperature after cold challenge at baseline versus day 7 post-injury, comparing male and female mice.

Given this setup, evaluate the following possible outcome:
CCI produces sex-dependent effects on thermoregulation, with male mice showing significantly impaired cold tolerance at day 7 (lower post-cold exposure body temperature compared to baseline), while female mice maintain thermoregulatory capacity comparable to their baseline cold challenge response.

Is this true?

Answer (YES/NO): NO